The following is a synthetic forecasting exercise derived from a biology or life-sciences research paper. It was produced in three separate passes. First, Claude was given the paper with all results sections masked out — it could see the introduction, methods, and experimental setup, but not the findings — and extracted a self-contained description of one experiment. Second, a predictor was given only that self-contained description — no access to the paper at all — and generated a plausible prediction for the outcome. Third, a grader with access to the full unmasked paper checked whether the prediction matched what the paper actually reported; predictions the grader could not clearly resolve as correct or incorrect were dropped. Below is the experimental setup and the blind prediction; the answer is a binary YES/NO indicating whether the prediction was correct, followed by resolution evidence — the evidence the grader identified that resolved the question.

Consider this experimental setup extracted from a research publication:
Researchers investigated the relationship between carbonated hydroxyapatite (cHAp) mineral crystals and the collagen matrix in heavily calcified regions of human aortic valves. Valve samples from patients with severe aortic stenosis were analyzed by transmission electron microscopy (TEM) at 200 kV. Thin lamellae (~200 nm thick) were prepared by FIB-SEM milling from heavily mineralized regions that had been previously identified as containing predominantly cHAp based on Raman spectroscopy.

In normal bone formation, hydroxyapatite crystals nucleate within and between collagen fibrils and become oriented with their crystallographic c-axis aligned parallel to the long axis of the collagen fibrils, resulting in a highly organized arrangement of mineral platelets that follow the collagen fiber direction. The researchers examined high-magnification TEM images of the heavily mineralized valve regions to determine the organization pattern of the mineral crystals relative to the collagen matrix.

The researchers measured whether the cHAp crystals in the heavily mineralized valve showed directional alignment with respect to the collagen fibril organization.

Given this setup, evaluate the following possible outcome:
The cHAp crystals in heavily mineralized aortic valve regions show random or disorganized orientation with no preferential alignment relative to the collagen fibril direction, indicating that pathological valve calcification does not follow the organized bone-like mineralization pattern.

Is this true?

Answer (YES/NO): NO